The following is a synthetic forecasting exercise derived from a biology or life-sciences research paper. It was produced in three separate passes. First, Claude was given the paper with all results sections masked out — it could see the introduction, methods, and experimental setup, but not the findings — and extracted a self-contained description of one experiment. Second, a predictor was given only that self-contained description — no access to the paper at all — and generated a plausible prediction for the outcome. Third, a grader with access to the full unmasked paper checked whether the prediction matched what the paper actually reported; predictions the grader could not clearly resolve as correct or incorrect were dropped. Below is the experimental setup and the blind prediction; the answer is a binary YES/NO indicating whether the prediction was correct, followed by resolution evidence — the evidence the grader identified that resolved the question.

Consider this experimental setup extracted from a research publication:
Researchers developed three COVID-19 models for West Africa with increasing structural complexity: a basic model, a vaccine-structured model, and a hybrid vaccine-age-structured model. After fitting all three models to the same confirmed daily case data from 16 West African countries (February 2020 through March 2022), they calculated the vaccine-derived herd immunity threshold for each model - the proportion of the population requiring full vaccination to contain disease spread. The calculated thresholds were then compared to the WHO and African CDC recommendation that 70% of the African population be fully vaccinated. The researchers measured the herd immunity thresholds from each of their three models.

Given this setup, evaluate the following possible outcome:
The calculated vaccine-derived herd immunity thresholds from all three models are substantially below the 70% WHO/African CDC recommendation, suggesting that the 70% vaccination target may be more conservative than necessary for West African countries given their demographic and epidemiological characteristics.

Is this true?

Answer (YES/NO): NO